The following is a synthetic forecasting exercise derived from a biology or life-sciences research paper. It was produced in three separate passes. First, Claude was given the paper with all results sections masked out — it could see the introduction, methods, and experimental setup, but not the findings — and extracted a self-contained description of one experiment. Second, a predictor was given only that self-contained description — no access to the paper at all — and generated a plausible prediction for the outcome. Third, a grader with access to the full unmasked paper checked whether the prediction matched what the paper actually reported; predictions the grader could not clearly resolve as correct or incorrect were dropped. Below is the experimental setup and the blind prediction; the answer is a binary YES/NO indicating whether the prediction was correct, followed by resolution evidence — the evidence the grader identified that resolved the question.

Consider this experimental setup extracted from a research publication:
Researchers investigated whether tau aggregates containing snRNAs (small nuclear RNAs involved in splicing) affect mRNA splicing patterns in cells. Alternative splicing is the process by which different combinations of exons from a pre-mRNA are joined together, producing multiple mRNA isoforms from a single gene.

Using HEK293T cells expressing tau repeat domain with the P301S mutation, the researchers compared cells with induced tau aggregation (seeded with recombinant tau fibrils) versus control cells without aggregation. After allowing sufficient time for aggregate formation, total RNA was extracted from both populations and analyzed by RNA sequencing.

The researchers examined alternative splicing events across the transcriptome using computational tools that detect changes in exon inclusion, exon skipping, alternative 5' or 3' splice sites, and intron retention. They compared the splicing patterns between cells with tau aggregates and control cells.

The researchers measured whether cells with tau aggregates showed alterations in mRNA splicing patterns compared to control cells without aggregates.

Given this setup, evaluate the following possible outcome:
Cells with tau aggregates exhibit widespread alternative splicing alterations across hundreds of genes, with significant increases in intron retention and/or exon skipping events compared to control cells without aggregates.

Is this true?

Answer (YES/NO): YES